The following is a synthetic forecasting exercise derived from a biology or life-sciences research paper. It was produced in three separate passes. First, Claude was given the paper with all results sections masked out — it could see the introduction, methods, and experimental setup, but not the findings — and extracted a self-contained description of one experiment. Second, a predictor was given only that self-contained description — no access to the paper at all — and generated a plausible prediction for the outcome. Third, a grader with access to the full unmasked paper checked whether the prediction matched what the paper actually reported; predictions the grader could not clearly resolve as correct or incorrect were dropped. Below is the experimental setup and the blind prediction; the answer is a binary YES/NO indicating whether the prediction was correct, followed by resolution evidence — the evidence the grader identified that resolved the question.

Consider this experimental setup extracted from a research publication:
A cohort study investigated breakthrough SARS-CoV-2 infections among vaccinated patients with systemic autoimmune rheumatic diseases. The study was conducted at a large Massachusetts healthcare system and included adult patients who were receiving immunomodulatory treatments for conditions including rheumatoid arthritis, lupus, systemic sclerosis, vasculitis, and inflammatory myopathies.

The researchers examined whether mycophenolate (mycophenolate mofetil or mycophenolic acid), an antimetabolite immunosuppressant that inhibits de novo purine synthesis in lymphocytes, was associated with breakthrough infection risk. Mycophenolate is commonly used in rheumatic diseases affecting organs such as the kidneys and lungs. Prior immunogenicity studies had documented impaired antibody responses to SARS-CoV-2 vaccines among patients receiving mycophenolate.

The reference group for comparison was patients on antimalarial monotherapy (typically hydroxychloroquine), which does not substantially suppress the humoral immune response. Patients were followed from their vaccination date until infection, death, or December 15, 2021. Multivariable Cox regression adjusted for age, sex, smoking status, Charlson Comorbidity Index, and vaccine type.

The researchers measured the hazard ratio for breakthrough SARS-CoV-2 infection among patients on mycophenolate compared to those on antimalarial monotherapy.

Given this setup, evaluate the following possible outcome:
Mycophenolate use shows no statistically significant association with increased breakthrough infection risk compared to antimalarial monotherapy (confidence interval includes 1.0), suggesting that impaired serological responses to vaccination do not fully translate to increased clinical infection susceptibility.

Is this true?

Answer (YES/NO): NO